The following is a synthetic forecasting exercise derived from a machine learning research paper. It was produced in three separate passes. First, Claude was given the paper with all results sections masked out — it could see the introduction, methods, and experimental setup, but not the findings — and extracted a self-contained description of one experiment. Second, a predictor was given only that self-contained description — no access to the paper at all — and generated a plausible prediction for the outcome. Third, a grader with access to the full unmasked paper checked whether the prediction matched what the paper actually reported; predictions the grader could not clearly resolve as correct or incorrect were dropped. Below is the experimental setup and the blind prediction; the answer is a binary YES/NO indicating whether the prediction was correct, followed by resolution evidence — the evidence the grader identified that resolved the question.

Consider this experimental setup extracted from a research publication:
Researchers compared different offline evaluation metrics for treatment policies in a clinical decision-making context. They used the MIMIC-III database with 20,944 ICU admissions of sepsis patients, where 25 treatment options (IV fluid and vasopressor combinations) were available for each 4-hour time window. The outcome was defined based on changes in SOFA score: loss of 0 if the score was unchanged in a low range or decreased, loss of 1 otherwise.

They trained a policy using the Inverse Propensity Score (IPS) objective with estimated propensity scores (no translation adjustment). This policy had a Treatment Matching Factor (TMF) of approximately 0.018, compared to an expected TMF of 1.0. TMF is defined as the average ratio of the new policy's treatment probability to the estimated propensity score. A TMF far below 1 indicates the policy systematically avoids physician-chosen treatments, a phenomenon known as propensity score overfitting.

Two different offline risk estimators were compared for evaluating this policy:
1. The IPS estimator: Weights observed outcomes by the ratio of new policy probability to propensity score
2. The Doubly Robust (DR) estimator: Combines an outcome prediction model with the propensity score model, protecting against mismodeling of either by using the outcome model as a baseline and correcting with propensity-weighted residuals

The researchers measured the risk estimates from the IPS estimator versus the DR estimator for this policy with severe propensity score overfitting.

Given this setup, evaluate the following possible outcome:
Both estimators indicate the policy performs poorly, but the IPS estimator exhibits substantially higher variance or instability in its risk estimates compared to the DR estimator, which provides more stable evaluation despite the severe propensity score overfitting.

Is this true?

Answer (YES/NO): NO